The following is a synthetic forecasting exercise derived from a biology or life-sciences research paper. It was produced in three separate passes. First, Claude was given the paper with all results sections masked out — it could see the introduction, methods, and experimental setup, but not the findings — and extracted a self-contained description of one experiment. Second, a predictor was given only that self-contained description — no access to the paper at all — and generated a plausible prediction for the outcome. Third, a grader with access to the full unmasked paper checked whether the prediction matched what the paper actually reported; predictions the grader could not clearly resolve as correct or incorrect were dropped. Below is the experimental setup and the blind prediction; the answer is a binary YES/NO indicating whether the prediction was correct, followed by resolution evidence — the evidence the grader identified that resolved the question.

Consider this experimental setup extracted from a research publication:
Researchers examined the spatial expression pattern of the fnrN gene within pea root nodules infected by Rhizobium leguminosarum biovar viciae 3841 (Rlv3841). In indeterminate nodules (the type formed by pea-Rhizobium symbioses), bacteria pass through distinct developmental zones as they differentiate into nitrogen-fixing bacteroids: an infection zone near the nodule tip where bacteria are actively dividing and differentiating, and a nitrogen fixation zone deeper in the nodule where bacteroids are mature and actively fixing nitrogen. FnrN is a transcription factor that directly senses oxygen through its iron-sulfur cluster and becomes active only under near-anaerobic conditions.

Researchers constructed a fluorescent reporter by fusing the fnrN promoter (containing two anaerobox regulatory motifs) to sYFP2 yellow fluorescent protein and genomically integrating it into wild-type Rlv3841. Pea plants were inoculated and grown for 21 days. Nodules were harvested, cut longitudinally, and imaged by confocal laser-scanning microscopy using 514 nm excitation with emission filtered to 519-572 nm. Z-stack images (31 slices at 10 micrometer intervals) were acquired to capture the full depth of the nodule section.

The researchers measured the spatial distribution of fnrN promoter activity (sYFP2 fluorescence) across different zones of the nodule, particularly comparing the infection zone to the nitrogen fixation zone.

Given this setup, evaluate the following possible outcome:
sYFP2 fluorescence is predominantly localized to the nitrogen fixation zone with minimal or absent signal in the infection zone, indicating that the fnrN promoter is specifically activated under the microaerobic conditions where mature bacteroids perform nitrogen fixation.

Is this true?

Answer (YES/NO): NO